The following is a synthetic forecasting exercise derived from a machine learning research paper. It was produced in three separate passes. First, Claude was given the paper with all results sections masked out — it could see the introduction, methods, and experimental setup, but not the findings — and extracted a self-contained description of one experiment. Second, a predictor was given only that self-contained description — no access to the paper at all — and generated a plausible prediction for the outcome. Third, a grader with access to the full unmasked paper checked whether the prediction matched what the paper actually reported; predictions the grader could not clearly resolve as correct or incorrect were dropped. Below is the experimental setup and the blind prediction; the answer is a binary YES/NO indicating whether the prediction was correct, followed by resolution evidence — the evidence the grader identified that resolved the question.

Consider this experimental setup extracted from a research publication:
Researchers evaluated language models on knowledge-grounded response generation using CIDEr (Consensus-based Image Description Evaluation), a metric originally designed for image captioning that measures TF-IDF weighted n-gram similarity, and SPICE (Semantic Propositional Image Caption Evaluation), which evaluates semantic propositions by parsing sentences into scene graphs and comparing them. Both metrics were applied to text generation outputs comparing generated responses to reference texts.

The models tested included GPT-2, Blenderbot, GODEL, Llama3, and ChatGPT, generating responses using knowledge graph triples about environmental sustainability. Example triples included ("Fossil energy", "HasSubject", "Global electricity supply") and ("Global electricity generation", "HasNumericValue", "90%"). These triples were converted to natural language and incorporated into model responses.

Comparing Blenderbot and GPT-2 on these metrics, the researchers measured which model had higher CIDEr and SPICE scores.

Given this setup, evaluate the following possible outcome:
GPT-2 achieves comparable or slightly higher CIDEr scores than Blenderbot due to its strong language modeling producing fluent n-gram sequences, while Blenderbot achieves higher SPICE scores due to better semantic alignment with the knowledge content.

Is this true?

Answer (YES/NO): NO